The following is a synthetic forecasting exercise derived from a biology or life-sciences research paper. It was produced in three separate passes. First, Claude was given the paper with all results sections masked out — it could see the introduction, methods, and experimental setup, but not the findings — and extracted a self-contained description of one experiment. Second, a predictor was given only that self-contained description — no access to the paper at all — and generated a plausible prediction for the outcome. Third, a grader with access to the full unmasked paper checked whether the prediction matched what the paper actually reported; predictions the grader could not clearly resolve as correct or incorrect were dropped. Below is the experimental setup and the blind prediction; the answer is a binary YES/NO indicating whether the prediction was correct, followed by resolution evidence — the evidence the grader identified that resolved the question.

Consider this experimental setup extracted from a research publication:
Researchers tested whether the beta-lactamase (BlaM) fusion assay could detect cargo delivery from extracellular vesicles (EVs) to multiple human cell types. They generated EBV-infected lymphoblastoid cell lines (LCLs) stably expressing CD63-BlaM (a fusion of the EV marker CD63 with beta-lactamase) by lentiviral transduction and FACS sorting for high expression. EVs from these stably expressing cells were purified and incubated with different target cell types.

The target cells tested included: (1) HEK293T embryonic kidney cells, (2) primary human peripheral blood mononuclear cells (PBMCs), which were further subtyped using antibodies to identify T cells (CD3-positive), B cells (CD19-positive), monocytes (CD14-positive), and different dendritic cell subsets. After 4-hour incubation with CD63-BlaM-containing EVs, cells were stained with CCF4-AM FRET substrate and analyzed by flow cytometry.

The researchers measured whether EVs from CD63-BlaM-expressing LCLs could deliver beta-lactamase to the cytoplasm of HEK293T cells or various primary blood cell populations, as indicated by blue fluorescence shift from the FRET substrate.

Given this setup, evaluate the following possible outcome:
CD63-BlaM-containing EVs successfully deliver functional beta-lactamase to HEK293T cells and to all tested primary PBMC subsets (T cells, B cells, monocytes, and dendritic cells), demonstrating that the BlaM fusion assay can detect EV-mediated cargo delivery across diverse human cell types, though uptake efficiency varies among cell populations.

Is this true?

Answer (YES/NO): NO